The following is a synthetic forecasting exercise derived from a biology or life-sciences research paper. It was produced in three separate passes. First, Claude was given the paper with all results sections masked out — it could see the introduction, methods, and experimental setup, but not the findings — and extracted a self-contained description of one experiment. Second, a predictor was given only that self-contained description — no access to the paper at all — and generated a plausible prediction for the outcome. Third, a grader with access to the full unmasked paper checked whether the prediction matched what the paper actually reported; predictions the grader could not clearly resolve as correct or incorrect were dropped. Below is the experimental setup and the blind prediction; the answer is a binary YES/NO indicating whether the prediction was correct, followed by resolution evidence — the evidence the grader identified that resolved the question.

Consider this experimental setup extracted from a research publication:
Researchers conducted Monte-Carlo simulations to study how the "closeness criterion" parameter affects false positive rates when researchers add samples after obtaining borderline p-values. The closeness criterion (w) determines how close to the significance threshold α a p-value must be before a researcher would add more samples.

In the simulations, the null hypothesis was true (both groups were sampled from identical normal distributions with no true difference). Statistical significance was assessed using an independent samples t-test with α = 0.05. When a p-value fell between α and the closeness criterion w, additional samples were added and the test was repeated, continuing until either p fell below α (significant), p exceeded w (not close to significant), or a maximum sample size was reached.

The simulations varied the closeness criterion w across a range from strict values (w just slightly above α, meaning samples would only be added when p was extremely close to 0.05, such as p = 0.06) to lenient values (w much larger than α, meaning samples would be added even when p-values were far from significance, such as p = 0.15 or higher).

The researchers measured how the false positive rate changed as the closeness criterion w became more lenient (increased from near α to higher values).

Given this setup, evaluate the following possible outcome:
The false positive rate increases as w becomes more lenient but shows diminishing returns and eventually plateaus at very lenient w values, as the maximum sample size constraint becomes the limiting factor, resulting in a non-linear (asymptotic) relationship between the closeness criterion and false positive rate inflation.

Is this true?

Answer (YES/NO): NO